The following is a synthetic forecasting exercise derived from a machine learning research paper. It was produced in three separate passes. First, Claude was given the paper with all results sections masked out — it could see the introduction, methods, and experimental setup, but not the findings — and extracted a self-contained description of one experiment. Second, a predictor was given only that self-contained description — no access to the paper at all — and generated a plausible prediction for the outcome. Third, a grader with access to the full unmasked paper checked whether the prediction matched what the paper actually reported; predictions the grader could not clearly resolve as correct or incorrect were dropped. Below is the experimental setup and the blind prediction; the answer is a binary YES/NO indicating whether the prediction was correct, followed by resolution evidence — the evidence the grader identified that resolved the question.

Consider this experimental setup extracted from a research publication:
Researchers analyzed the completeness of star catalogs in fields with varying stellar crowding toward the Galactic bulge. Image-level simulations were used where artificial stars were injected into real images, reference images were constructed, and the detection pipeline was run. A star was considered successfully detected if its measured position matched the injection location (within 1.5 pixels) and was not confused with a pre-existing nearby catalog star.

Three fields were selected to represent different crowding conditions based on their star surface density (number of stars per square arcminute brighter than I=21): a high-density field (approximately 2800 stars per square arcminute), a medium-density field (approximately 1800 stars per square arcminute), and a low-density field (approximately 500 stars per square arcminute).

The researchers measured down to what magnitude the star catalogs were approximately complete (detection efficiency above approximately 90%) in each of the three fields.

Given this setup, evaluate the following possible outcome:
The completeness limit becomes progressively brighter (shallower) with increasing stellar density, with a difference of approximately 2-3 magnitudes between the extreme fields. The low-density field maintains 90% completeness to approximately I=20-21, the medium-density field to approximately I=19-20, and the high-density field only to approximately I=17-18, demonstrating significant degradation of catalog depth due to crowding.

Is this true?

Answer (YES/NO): YES